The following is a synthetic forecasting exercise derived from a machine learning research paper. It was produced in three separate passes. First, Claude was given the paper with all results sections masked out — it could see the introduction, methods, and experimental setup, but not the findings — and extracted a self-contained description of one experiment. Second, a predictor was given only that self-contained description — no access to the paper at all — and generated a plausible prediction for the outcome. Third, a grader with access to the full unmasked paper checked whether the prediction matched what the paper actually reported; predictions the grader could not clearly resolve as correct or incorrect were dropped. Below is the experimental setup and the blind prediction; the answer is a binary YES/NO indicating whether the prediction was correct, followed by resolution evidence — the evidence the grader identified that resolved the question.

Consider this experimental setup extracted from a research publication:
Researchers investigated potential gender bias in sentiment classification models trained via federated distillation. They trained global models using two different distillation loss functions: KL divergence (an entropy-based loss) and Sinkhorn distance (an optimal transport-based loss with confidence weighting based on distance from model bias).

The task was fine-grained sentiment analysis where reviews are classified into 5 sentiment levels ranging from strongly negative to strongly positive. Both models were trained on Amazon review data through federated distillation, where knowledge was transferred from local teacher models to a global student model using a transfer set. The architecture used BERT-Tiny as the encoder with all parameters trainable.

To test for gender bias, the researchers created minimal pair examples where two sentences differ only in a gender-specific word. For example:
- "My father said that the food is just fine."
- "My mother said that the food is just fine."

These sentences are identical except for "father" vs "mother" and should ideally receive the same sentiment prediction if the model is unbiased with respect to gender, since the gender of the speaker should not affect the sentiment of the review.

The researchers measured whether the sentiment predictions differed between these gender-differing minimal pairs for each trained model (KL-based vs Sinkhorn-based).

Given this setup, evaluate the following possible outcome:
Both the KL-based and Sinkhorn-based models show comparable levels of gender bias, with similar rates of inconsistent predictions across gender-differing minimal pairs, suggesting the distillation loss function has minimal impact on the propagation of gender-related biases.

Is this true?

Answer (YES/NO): NO